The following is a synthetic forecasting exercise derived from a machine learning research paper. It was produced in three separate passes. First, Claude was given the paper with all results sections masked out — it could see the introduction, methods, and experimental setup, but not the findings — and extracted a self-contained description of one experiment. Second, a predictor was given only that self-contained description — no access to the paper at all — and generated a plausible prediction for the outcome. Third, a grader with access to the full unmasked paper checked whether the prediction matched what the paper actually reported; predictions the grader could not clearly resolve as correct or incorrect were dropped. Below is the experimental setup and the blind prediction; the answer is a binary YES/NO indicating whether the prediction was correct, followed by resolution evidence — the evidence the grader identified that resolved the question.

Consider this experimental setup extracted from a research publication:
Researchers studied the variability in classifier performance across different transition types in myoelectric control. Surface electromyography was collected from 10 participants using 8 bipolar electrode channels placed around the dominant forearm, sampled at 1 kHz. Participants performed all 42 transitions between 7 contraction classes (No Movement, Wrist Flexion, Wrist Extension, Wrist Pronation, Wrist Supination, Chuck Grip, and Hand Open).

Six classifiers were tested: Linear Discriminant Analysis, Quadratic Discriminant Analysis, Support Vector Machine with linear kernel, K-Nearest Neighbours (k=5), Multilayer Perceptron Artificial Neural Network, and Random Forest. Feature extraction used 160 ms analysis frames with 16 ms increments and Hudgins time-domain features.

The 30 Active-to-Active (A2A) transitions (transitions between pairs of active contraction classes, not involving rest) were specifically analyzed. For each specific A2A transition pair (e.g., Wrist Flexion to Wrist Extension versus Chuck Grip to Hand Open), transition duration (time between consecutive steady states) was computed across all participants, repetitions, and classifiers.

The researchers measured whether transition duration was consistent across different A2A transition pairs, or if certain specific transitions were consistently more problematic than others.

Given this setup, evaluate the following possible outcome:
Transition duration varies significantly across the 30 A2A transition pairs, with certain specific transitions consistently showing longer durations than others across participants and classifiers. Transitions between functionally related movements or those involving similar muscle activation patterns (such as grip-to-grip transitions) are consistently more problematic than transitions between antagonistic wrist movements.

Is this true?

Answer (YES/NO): NO